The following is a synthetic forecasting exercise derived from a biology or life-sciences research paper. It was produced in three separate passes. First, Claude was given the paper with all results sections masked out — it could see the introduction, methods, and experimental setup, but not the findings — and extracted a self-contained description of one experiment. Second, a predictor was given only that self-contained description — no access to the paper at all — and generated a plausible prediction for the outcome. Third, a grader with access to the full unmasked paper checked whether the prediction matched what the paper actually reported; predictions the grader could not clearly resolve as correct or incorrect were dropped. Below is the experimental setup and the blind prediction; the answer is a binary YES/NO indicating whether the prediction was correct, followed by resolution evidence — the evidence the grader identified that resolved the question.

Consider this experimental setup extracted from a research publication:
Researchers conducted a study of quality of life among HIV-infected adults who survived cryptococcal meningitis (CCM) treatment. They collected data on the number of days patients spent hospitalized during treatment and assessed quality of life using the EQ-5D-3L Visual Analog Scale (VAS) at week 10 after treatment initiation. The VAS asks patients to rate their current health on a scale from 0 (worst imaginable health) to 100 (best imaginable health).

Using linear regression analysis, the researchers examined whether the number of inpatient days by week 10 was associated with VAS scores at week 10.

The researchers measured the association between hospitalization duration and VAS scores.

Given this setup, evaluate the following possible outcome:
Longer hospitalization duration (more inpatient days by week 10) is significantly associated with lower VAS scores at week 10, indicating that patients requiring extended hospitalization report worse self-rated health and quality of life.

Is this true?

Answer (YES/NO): YES